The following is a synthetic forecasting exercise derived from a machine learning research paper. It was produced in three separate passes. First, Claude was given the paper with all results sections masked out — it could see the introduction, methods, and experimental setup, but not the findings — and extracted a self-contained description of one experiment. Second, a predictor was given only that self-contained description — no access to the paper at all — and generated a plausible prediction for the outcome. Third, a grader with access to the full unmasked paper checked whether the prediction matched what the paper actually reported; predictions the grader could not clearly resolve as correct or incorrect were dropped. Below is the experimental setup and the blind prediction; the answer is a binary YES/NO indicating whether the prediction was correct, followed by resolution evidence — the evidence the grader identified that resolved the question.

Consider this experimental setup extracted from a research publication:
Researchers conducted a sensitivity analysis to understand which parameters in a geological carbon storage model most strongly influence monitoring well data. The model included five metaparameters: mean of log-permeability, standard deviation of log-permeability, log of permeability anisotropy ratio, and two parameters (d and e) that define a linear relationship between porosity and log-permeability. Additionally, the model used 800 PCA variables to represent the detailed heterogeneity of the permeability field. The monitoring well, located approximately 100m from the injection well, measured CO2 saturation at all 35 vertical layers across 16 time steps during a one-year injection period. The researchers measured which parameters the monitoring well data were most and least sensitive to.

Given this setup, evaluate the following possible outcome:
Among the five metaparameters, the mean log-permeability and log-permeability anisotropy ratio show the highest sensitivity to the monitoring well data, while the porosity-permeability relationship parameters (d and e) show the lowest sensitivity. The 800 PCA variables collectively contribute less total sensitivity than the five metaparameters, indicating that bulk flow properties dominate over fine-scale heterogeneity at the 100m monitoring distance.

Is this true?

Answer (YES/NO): NO